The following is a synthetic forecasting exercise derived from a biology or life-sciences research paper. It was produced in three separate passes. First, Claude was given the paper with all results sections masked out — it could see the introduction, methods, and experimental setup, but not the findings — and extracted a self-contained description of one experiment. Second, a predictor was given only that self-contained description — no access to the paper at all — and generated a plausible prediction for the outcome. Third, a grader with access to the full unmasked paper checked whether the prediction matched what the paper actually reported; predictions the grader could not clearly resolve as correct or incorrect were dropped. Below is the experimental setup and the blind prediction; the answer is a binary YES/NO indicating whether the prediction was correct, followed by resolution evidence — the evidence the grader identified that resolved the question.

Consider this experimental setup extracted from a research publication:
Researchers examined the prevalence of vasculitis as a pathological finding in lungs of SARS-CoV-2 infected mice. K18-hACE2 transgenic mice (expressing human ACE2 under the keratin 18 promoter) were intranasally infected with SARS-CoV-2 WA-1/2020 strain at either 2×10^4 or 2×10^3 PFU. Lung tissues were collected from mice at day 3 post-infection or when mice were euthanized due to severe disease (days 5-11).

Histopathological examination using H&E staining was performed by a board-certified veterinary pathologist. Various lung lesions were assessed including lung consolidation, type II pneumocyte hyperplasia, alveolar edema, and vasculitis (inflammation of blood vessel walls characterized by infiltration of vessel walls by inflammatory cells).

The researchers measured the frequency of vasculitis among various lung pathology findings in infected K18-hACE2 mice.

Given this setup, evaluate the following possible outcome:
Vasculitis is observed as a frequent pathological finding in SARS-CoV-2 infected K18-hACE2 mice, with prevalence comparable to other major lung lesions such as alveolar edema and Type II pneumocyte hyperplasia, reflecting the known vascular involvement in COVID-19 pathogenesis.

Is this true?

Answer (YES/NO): NO